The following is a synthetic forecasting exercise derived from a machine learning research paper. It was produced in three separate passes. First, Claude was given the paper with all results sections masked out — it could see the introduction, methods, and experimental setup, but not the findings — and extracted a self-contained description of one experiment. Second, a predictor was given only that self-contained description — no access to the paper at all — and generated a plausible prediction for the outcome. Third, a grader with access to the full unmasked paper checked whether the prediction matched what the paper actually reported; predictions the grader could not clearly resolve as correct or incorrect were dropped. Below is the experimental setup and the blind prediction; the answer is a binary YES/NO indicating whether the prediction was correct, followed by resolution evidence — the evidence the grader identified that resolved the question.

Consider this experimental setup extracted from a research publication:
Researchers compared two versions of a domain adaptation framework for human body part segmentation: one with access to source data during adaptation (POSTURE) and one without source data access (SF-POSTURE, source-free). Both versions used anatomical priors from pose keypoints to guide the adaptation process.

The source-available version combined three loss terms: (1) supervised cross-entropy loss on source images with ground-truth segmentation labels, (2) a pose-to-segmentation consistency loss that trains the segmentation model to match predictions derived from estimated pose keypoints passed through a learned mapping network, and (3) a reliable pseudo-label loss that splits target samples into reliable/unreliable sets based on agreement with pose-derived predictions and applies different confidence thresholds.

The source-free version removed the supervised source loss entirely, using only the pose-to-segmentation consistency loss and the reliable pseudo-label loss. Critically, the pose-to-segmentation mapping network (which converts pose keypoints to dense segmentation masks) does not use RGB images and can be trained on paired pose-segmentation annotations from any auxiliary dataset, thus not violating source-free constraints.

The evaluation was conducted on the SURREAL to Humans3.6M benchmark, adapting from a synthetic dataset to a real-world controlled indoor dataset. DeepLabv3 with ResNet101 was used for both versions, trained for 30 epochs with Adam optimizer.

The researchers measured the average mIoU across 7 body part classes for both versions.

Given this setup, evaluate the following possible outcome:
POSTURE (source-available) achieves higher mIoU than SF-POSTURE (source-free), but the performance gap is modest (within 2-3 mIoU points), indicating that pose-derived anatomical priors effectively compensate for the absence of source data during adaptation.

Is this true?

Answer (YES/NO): YES